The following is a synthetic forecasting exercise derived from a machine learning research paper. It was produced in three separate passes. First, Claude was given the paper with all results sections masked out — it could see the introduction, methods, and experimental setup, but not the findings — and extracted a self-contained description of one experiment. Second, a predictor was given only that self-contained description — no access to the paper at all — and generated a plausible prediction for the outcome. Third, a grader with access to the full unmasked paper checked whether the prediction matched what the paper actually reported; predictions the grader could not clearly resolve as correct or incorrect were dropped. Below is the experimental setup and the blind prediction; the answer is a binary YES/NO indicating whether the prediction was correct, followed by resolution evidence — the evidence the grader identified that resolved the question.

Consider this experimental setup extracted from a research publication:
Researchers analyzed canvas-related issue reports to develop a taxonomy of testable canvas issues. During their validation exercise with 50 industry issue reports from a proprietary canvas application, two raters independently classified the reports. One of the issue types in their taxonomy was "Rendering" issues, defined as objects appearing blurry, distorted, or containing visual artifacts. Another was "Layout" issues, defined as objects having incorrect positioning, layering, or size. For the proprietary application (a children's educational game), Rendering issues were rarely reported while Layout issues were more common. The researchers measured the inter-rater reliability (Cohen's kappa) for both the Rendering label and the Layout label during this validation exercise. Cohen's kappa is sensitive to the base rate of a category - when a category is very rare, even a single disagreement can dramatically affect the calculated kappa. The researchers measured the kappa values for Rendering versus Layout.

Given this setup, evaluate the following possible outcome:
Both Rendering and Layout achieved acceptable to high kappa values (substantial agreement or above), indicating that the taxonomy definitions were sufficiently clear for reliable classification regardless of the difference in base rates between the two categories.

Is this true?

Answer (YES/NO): NO